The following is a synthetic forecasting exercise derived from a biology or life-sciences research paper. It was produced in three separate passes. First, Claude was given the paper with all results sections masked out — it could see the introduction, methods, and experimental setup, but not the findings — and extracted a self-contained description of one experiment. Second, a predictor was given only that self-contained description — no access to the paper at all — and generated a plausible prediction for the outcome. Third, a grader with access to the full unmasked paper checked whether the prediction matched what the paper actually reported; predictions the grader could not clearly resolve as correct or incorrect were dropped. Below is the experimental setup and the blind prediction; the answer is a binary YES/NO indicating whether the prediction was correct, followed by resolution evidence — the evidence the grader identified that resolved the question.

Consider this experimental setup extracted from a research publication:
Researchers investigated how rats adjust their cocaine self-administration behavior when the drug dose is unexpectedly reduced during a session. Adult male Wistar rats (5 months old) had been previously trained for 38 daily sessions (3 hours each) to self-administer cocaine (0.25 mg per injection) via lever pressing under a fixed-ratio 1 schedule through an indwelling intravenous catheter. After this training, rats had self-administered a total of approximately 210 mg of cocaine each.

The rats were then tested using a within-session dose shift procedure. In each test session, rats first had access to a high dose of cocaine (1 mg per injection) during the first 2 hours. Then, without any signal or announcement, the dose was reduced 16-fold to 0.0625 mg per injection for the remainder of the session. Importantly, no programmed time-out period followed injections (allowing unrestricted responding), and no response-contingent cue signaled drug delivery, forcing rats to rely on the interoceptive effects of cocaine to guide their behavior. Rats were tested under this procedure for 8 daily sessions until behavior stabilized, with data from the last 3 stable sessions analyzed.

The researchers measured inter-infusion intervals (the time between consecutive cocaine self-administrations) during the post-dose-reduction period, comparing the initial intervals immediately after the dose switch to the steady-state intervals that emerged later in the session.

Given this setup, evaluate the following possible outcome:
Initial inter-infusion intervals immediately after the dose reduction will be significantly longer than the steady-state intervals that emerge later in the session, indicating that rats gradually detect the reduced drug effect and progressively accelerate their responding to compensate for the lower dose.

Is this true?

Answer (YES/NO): NO